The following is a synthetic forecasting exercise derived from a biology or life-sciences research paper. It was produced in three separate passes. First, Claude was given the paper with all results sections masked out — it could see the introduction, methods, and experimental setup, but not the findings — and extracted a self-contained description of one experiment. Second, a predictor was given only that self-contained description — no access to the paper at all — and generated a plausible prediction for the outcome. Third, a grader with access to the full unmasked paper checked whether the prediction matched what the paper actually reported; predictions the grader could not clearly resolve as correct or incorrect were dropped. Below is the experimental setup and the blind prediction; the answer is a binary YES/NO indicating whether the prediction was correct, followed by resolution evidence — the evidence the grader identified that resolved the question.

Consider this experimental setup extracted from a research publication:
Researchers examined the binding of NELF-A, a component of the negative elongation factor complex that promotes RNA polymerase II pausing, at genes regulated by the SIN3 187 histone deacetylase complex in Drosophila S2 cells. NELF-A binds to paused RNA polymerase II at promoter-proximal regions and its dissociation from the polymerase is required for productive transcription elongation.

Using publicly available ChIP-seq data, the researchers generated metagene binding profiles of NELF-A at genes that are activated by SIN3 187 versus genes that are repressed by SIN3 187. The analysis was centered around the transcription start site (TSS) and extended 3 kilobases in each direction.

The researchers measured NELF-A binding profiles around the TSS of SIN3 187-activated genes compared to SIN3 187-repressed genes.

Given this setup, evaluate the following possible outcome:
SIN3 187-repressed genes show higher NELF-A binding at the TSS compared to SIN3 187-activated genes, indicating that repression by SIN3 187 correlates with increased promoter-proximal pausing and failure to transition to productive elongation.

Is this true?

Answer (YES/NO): YES